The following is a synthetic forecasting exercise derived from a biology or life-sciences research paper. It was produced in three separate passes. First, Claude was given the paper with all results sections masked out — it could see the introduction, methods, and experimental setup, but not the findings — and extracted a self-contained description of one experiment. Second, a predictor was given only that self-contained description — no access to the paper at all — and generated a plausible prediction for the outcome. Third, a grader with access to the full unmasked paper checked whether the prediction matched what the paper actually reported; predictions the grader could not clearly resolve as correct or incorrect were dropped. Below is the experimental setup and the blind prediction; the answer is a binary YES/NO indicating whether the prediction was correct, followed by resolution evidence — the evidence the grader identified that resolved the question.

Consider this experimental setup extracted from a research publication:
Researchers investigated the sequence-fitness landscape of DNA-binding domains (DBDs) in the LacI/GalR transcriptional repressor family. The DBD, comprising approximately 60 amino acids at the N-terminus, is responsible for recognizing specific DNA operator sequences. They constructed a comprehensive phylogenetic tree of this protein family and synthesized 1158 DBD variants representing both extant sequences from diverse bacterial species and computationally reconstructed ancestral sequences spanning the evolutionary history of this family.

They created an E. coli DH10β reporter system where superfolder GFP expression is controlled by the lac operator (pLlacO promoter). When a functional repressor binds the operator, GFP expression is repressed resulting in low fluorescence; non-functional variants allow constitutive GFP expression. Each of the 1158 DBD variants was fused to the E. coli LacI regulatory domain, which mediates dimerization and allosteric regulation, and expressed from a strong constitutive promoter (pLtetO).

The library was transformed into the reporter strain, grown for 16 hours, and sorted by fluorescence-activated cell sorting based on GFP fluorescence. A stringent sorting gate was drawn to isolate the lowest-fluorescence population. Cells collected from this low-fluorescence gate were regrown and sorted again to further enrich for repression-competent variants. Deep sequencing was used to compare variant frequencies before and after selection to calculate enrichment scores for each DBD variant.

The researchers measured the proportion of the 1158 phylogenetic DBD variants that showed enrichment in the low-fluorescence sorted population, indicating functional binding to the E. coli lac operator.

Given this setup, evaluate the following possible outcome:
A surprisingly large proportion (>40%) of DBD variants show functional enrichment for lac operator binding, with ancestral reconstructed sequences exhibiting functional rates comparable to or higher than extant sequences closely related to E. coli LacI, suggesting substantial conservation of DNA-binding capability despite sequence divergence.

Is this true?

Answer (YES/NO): NO